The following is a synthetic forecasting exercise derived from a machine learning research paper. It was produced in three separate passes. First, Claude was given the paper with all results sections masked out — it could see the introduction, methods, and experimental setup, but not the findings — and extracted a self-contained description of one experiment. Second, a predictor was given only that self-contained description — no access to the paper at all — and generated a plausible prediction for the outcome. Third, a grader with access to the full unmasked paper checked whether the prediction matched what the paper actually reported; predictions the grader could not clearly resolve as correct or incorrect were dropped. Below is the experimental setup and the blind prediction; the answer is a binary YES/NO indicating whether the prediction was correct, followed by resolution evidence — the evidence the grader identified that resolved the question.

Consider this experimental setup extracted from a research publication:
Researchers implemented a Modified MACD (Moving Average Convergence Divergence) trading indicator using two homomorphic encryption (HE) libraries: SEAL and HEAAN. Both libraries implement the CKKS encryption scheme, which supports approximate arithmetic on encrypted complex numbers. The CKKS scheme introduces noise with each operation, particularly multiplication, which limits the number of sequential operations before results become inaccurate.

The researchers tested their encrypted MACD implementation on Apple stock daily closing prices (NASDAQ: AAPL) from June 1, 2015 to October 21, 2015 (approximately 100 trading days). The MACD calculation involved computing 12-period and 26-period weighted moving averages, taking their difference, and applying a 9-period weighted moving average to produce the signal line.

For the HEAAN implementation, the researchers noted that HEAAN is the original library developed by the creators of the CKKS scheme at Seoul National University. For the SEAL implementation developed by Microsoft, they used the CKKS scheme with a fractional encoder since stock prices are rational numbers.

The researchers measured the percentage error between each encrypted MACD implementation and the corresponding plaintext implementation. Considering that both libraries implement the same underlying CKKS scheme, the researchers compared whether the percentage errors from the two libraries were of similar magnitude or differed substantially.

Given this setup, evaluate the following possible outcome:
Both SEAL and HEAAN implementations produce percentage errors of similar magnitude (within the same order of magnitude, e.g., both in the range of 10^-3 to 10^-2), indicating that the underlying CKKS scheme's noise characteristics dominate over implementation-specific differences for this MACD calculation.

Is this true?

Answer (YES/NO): NO